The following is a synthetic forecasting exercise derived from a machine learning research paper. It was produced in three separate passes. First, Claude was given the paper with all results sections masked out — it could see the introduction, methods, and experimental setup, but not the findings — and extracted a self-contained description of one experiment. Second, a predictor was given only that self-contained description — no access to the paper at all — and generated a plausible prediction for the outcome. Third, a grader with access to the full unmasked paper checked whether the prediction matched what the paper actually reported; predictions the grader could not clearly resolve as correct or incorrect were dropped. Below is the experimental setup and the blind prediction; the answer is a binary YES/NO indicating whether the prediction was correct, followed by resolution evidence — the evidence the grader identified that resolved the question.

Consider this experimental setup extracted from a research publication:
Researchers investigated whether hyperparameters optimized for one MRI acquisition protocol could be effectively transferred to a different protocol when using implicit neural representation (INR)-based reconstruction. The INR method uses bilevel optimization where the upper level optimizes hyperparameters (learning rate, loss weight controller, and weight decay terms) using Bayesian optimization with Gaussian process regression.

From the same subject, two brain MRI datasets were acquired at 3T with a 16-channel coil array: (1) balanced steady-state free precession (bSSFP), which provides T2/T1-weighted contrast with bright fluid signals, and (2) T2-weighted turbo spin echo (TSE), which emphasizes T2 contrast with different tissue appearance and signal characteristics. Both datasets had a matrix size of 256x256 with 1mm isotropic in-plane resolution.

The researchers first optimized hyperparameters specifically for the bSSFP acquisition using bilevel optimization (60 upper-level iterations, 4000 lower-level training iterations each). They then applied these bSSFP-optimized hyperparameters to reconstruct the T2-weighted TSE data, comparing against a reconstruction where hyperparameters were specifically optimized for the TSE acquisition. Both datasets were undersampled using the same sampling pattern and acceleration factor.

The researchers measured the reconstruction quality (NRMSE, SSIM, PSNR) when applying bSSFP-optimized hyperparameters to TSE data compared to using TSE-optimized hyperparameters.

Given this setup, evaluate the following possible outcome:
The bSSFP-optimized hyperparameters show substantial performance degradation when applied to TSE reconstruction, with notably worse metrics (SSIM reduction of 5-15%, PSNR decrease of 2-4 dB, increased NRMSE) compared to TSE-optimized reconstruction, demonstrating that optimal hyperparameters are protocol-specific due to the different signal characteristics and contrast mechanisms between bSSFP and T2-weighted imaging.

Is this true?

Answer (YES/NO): NO